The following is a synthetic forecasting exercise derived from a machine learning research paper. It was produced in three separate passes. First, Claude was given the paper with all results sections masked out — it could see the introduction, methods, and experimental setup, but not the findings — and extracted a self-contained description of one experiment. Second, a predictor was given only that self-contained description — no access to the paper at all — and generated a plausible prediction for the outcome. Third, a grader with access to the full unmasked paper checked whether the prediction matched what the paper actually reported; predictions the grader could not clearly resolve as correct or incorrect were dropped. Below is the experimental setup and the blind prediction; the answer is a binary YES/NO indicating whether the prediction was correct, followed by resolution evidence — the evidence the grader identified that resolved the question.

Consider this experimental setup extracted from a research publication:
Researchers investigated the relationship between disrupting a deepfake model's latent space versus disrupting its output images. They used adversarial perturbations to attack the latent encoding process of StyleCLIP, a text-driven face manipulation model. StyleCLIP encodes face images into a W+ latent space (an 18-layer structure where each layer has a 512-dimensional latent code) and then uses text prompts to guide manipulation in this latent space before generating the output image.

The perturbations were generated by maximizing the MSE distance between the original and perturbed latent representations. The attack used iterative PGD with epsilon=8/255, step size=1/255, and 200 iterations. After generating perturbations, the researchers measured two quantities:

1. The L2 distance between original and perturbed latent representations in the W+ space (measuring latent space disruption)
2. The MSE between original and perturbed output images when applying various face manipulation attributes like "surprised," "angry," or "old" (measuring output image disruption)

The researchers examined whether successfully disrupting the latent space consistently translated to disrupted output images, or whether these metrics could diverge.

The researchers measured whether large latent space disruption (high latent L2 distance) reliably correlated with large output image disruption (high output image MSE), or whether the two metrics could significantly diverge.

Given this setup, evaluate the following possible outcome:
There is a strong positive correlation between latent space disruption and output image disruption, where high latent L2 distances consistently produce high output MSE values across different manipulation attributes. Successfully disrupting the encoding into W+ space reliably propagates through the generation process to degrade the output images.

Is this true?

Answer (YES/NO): NO